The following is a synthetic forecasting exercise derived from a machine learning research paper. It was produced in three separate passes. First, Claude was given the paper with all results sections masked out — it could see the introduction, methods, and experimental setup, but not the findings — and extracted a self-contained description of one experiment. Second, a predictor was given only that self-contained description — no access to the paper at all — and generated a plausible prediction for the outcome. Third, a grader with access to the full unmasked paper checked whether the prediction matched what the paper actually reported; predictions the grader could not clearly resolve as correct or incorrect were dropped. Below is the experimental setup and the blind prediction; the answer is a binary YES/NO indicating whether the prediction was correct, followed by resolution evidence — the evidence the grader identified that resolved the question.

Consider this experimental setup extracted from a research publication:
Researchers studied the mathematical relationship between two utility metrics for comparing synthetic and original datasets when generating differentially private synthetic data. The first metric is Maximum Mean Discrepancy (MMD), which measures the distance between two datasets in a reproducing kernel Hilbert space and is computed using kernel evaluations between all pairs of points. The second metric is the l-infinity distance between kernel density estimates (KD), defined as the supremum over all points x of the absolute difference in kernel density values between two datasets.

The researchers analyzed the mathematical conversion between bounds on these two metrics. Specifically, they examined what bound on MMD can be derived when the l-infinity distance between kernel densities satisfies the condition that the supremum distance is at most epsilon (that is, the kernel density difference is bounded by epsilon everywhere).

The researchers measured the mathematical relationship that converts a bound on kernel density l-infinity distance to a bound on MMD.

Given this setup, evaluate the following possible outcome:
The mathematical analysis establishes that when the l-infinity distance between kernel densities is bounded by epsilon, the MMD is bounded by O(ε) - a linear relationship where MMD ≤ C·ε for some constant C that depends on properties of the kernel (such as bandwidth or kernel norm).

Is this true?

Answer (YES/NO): NO